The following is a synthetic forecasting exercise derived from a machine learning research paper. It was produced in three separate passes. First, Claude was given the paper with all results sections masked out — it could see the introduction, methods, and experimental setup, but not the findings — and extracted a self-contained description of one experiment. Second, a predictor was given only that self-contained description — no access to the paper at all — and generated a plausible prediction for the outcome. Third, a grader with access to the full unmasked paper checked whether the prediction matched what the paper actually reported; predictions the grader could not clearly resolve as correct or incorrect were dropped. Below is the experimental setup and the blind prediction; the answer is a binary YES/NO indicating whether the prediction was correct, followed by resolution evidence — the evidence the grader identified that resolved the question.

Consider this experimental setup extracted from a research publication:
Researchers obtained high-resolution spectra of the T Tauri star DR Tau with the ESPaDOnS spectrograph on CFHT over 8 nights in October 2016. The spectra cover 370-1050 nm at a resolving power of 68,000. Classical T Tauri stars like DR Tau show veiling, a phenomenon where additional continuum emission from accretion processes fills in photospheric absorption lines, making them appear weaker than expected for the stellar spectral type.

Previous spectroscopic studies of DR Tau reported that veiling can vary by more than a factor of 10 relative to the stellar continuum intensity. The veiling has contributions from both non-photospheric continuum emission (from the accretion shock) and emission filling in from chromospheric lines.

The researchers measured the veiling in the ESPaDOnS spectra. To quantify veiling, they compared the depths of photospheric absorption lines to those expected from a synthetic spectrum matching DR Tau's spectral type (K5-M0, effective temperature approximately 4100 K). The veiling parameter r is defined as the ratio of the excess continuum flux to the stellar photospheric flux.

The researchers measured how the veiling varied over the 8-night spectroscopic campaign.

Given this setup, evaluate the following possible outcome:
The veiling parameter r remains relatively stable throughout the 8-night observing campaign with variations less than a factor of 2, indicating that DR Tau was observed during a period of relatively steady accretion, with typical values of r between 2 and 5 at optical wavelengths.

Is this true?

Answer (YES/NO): NO